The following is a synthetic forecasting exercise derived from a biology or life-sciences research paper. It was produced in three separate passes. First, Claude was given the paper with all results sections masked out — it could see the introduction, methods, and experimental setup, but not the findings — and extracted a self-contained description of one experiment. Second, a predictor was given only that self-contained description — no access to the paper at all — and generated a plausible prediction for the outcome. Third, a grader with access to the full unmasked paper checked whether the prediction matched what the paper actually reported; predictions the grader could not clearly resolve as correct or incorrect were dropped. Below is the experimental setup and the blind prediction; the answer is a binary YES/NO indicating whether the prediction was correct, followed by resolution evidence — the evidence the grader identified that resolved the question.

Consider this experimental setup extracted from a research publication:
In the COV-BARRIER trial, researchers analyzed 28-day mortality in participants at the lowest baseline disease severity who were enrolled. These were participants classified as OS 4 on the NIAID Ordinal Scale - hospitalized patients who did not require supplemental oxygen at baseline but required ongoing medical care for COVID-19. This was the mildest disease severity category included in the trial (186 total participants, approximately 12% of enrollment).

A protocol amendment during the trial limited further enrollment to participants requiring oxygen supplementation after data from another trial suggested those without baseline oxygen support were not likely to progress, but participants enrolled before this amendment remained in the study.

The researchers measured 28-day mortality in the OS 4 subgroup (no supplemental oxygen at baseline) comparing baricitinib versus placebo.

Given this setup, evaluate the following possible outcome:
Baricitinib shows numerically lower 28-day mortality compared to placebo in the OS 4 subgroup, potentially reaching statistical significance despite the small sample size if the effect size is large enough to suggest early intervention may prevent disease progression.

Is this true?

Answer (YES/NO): NO